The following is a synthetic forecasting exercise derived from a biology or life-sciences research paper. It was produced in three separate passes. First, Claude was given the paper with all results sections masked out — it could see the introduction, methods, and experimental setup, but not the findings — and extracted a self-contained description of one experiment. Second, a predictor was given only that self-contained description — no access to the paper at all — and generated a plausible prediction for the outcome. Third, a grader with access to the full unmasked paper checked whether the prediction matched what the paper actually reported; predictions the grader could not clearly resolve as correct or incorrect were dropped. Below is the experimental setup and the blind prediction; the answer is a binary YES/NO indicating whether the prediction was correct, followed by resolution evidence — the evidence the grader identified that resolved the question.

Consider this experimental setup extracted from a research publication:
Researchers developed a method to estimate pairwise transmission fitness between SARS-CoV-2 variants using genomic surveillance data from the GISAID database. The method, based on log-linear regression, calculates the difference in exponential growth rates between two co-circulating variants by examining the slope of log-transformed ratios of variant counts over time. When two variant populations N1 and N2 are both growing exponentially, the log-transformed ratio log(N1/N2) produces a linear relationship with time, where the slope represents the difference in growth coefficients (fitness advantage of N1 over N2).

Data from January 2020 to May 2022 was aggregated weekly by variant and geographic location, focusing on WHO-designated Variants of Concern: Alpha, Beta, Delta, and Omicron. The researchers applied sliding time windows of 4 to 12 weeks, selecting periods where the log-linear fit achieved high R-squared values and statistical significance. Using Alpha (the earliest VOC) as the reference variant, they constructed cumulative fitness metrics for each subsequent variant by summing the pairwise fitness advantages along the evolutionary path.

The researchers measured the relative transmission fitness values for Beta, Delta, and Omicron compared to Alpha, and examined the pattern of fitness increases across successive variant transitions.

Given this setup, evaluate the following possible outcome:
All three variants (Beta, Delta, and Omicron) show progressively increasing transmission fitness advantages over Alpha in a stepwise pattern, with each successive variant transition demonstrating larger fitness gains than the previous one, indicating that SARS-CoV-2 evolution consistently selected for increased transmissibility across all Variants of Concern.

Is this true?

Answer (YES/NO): YES